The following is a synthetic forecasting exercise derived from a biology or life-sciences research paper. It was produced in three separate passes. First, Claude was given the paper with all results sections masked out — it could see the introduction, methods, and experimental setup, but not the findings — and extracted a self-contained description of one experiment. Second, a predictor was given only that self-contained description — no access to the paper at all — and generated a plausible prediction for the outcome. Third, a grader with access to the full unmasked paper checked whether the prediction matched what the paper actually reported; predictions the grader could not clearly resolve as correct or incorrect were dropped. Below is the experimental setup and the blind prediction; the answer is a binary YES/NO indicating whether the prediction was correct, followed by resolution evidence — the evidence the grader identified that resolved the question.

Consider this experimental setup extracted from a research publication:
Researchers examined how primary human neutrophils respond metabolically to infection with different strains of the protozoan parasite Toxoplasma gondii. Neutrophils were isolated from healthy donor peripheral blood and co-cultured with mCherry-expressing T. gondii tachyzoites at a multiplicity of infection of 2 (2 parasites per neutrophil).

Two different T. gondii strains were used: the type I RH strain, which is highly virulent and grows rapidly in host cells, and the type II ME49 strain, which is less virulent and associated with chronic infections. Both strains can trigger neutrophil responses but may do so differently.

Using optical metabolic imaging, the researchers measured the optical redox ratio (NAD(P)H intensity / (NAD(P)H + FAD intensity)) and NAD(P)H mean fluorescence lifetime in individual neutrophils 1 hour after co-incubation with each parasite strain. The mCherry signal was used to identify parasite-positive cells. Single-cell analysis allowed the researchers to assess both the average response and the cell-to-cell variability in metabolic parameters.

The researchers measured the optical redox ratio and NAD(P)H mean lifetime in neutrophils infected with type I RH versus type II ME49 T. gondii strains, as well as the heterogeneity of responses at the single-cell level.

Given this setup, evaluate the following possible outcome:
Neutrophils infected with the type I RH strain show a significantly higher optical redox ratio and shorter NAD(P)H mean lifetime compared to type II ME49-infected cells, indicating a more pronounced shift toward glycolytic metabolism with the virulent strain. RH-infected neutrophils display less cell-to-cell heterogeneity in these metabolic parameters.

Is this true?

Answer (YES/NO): YES